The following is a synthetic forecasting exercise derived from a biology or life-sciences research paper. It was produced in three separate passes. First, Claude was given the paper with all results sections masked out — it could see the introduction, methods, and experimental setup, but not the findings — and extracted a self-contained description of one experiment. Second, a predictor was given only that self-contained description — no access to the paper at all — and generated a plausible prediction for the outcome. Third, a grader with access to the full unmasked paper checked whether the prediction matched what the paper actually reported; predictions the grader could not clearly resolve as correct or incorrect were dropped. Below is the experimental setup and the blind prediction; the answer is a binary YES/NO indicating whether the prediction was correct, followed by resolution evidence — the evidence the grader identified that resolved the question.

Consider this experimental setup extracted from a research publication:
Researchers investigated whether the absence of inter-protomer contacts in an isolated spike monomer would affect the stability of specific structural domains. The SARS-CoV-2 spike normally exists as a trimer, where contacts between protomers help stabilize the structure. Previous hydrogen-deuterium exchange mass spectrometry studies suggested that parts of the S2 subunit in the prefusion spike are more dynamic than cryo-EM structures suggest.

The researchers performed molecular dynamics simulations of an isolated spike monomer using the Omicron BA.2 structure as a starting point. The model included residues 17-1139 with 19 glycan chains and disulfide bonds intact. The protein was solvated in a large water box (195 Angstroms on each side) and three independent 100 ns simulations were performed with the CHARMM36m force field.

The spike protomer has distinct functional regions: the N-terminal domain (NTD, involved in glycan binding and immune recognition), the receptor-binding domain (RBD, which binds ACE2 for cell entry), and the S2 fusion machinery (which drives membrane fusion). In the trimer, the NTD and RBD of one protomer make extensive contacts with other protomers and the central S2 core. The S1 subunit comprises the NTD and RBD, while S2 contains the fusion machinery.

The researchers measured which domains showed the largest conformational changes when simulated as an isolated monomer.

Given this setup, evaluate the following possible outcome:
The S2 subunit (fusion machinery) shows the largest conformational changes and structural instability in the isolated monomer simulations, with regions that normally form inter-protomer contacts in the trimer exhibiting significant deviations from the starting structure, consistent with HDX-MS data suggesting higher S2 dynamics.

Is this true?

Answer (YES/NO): NO